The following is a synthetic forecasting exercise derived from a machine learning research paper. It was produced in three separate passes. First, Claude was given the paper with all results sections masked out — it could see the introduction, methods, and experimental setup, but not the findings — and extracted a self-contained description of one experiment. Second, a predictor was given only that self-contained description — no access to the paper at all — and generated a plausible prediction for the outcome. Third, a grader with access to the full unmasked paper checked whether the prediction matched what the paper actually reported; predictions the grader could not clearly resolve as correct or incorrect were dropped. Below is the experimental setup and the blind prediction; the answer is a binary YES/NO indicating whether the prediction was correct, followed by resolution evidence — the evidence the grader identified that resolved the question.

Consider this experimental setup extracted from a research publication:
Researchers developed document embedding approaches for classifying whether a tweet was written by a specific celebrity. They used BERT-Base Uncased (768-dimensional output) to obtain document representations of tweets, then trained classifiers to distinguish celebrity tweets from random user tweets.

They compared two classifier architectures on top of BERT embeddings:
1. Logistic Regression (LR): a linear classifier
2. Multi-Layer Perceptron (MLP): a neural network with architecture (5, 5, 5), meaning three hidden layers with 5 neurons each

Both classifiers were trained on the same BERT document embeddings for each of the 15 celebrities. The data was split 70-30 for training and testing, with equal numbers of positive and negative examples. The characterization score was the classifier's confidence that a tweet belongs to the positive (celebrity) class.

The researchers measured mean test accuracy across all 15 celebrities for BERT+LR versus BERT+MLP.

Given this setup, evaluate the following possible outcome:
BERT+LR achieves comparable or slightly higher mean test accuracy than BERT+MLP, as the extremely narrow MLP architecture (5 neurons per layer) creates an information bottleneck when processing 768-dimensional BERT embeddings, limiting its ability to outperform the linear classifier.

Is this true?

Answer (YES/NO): NO